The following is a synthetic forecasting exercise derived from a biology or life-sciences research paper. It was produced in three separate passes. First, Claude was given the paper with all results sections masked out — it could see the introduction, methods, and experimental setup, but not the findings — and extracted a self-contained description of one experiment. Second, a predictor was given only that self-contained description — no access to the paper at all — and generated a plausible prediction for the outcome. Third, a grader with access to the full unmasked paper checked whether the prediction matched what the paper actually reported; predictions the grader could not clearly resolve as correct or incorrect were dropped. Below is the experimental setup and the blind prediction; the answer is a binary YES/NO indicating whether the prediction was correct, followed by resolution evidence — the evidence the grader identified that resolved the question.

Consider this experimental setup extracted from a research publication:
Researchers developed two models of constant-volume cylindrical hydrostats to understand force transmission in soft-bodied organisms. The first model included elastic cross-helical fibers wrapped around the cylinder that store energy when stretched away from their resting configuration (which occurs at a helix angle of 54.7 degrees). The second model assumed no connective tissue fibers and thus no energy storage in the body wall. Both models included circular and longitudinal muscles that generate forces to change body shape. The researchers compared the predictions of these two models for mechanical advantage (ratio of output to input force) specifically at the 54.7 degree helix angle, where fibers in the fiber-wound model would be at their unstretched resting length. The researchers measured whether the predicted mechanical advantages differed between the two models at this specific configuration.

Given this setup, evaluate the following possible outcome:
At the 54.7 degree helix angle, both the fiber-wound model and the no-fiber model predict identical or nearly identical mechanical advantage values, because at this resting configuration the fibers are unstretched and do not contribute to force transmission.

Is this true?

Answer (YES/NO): YES